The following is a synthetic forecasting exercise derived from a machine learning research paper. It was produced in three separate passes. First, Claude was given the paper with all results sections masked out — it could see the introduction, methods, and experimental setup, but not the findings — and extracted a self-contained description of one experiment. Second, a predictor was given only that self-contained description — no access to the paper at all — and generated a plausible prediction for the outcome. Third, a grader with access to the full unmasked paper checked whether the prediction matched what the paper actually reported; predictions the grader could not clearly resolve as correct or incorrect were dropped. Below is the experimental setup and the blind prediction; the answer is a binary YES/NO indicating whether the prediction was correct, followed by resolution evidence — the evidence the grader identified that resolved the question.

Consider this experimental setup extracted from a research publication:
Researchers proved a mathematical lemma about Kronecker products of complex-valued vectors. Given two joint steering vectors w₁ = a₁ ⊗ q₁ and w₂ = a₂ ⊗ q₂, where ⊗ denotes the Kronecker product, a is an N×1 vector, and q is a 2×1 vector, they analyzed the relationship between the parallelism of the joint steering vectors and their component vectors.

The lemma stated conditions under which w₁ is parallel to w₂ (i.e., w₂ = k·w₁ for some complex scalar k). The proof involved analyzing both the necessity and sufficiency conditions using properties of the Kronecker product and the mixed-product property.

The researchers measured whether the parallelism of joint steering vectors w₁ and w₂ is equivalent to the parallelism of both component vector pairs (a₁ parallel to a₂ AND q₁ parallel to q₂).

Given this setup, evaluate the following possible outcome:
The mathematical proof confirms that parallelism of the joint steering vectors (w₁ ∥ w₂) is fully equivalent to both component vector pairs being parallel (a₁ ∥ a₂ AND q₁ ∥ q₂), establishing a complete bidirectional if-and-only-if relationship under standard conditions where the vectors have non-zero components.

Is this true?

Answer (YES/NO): YES